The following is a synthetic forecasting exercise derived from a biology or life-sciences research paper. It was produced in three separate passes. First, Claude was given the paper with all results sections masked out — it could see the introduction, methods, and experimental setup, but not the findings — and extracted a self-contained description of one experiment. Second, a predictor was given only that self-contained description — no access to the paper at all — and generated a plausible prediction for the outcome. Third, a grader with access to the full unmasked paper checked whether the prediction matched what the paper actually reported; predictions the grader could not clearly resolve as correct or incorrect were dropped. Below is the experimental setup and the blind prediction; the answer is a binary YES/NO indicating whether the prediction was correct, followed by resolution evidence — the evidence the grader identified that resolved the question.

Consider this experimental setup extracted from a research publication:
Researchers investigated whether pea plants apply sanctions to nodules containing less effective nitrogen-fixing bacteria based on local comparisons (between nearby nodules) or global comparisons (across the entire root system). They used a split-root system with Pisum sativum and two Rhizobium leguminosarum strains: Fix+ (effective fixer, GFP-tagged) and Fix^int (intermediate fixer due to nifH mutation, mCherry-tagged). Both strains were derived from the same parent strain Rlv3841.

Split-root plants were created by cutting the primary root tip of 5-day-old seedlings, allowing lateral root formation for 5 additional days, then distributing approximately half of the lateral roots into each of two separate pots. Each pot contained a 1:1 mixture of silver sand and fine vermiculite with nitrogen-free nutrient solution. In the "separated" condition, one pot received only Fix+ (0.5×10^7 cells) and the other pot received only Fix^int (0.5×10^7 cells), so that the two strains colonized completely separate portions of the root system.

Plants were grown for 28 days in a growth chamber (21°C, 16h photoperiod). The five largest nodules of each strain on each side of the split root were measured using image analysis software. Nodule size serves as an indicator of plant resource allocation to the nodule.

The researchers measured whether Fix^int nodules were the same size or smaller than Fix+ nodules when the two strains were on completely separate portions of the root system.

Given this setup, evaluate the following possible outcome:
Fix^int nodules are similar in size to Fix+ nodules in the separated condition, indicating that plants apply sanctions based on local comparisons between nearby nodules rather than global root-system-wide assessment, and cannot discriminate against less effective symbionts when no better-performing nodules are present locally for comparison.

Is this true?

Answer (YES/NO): NO